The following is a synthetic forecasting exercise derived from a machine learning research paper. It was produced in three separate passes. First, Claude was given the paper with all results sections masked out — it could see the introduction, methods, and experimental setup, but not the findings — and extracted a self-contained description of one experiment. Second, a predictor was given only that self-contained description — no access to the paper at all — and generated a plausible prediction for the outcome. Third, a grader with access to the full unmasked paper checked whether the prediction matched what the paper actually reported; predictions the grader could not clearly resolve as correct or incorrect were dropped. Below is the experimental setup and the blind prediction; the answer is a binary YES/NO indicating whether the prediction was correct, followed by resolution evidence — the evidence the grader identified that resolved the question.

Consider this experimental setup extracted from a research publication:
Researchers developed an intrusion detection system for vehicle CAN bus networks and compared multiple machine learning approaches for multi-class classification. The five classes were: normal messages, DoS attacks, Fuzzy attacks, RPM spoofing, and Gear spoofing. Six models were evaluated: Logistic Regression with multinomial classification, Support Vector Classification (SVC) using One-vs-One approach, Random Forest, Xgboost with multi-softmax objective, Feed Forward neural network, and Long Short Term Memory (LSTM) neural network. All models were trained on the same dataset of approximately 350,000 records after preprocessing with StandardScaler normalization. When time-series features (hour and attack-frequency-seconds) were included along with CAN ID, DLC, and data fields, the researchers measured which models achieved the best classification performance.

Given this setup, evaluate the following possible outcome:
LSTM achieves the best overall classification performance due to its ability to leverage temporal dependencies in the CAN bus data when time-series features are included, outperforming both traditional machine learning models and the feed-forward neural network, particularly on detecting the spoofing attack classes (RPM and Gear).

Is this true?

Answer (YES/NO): NO